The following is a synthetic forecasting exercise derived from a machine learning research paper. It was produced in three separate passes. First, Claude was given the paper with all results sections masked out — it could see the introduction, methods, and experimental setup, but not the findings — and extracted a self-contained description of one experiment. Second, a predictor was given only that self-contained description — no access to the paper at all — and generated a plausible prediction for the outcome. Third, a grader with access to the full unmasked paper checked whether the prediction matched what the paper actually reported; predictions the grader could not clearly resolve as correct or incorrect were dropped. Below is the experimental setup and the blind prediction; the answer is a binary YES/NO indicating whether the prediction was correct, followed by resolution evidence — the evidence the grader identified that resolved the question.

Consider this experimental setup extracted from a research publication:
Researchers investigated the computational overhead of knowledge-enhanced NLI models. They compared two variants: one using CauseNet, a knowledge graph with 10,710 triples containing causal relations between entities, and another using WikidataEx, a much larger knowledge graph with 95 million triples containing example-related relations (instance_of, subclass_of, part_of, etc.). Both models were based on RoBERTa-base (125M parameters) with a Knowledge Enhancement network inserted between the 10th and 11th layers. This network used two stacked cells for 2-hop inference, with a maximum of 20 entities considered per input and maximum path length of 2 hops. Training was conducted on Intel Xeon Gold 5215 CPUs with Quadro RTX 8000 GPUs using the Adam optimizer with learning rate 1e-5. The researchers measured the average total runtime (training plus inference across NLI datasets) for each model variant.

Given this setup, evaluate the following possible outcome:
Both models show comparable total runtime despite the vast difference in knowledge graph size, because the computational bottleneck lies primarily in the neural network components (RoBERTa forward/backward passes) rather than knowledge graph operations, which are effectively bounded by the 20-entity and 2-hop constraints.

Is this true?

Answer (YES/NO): NO